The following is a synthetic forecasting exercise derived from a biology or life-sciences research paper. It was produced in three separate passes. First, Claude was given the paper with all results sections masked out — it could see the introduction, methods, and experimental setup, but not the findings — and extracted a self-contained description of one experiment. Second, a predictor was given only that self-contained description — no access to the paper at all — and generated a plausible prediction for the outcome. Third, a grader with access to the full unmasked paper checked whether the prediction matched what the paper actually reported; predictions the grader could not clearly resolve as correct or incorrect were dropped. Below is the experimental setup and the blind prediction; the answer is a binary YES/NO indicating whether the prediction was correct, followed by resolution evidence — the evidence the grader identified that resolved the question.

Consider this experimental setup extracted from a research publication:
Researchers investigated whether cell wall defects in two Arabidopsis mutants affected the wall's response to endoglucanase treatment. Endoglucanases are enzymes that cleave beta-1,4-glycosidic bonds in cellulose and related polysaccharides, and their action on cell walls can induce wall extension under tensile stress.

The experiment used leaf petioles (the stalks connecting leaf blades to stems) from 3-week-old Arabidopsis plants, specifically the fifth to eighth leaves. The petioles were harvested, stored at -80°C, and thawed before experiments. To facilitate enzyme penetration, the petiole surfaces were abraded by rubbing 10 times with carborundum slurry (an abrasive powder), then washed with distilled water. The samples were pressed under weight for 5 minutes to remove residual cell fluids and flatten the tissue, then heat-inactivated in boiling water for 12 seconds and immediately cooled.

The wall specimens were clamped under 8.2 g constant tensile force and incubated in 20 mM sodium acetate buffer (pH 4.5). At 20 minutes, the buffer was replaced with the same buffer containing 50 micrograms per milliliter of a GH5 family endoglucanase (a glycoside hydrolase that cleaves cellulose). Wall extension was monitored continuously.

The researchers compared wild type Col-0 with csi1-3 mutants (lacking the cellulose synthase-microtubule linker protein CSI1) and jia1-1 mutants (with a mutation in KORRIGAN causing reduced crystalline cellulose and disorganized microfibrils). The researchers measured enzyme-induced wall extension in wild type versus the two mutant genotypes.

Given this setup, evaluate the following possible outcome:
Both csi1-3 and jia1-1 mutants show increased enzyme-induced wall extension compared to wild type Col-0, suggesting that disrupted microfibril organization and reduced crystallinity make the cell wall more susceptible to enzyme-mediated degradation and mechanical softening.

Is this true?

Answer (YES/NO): NO